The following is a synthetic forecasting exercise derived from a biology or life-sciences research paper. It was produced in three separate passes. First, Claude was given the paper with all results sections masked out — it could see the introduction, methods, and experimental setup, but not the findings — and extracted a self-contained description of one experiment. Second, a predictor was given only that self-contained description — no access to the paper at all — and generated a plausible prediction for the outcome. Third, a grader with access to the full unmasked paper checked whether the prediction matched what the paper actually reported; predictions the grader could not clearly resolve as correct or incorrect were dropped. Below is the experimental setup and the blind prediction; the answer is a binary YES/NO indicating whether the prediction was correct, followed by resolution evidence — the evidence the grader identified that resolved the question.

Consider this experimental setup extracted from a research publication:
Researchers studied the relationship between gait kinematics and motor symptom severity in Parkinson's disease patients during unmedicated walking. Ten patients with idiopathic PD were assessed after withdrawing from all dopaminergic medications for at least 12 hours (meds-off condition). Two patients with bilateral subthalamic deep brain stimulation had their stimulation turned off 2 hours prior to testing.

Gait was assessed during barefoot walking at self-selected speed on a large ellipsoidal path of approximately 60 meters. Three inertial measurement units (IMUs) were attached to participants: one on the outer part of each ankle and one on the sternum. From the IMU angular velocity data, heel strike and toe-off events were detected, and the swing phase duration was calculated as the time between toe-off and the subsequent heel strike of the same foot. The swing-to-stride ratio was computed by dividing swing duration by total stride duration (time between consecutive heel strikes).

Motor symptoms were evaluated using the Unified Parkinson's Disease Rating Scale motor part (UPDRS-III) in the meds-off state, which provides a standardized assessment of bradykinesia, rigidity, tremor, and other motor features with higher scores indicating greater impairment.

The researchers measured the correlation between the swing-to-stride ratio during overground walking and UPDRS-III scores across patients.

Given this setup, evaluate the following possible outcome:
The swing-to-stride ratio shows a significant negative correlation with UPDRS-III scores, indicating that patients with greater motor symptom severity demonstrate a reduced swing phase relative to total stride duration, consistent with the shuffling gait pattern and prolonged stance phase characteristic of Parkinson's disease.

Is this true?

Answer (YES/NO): NO